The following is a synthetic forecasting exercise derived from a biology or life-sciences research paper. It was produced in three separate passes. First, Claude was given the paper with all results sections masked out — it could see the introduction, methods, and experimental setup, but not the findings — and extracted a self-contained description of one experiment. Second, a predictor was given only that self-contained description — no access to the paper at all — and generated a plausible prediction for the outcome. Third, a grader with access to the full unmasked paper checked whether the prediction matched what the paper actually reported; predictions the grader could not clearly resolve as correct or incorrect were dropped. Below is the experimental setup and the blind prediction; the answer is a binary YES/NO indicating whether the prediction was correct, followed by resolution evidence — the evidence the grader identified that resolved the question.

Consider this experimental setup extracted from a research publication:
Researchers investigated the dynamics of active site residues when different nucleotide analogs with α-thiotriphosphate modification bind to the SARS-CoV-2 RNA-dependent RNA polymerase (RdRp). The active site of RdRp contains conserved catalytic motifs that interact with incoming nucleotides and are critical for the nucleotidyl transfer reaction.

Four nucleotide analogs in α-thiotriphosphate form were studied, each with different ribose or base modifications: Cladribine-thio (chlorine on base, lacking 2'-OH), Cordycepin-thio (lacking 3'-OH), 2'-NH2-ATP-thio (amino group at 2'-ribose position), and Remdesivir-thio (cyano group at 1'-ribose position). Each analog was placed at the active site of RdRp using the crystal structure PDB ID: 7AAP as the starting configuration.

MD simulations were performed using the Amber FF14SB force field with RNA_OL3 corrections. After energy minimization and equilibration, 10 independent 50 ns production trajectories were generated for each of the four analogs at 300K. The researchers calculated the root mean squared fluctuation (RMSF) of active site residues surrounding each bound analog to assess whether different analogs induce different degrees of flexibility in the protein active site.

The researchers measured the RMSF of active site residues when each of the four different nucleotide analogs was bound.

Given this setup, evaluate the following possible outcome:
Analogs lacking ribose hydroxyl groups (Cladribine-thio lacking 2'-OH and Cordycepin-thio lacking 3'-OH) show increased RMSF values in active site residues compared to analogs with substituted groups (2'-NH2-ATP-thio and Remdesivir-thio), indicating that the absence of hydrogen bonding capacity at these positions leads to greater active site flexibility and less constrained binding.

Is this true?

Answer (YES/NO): NO